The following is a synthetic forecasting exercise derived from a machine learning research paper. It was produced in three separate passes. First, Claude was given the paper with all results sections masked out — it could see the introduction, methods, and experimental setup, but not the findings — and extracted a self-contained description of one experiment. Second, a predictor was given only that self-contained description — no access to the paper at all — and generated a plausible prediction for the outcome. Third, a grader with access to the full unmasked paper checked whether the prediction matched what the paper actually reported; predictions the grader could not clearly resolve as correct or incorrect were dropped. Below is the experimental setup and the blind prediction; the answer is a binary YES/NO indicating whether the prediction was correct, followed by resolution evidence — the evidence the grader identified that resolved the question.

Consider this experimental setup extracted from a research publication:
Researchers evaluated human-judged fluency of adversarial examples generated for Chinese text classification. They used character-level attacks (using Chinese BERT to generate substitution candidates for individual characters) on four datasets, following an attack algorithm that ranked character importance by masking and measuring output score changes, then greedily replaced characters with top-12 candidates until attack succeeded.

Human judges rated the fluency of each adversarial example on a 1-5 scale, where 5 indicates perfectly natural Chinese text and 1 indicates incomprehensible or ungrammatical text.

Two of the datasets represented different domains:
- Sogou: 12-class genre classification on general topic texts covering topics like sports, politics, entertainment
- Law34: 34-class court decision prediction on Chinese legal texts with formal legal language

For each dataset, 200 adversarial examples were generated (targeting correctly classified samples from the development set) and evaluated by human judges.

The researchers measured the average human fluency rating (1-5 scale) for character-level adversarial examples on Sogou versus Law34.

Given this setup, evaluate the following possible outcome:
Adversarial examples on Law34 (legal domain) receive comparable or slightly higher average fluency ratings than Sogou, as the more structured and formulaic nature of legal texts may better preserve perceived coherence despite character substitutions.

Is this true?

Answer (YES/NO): YES